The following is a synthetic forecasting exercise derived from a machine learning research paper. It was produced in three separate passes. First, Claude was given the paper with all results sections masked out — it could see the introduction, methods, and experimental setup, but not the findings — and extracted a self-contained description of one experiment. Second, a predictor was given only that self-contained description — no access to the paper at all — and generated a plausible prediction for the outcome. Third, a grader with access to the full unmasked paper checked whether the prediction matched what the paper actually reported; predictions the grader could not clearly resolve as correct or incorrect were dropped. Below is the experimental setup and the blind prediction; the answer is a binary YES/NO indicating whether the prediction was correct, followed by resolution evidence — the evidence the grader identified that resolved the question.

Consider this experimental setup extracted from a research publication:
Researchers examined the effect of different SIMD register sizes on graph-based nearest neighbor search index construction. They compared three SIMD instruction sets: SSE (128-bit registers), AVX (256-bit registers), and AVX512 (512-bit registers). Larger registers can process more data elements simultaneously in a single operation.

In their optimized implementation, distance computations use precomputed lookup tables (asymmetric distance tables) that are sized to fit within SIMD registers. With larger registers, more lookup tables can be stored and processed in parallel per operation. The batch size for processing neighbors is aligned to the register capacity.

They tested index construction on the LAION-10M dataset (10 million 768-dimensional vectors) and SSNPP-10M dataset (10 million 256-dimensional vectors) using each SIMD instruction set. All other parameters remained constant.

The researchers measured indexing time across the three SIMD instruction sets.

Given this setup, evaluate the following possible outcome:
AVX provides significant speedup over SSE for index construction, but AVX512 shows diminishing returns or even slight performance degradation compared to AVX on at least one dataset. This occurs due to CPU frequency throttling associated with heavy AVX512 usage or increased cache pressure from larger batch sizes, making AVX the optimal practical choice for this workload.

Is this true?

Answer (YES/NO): NO